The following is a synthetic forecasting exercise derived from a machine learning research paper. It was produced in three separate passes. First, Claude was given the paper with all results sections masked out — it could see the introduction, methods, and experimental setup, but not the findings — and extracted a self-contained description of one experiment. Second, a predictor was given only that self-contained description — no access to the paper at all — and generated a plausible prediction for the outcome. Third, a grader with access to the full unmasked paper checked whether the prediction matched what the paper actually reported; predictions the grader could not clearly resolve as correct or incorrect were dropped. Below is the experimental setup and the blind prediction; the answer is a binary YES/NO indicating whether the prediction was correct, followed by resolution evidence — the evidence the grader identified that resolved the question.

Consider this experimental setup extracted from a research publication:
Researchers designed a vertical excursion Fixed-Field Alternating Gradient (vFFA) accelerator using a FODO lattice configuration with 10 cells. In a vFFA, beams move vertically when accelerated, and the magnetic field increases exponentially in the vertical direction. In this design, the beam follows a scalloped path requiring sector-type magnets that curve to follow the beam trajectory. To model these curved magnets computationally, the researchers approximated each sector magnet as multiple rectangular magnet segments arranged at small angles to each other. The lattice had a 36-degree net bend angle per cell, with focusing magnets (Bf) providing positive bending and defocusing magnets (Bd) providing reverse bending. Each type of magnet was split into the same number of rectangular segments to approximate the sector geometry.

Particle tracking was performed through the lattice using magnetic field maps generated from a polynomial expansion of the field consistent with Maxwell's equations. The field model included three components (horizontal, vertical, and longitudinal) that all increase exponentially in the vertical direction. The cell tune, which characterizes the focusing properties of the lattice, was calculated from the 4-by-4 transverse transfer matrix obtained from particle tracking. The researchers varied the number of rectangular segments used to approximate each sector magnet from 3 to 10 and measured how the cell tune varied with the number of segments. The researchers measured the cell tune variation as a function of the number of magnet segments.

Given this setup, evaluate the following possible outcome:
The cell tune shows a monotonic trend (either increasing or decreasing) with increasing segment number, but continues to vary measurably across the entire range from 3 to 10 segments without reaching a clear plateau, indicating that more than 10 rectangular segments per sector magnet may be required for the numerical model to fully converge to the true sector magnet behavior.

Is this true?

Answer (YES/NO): NO